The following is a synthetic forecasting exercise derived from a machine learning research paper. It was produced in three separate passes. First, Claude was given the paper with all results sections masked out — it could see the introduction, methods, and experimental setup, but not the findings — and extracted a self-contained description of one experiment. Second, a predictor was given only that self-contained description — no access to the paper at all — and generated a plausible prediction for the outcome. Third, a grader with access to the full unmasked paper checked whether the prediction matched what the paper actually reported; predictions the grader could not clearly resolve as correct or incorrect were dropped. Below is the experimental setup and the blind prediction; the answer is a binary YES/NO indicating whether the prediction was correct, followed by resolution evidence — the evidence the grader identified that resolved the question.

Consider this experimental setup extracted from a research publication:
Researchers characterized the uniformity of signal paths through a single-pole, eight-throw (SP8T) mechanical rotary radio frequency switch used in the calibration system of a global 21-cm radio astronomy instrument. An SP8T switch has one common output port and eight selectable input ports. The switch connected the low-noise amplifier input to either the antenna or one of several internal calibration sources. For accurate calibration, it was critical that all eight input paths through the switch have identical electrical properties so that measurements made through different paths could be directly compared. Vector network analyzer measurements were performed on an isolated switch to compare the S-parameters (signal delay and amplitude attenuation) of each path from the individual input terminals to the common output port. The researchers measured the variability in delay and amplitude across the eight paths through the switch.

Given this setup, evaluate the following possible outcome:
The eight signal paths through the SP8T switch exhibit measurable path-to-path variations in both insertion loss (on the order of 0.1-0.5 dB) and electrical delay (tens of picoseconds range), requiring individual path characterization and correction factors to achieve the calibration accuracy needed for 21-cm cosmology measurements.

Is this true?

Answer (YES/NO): NO